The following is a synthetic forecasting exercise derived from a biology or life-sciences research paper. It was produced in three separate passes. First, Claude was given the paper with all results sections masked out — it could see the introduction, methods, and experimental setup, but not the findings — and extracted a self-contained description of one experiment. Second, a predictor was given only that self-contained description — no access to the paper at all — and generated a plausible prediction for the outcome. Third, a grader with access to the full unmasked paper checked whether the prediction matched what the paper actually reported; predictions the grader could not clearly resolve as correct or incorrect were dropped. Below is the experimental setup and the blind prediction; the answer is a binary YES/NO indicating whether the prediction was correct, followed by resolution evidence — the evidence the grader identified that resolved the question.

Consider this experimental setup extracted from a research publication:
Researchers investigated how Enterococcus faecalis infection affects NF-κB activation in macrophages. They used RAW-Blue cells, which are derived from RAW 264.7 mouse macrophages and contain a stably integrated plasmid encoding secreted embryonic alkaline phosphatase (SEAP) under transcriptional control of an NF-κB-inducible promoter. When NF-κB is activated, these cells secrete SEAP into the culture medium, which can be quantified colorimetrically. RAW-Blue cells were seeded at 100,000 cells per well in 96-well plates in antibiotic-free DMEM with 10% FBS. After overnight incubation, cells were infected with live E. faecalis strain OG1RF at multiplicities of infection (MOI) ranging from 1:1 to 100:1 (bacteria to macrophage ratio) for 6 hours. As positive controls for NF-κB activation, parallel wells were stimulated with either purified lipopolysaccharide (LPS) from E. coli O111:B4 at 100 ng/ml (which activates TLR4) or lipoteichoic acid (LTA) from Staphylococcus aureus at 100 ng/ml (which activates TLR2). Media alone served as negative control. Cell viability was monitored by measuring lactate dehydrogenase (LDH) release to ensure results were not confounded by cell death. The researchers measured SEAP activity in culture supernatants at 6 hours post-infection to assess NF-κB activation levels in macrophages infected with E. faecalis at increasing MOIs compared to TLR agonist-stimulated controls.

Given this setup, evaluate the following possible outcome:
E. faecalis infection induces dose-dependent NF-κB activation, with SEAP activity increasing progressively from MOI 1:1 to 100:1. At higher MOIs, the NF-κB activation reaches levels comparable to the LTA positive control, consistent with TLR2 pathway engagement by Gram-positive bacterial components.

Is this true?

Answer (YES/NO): NO